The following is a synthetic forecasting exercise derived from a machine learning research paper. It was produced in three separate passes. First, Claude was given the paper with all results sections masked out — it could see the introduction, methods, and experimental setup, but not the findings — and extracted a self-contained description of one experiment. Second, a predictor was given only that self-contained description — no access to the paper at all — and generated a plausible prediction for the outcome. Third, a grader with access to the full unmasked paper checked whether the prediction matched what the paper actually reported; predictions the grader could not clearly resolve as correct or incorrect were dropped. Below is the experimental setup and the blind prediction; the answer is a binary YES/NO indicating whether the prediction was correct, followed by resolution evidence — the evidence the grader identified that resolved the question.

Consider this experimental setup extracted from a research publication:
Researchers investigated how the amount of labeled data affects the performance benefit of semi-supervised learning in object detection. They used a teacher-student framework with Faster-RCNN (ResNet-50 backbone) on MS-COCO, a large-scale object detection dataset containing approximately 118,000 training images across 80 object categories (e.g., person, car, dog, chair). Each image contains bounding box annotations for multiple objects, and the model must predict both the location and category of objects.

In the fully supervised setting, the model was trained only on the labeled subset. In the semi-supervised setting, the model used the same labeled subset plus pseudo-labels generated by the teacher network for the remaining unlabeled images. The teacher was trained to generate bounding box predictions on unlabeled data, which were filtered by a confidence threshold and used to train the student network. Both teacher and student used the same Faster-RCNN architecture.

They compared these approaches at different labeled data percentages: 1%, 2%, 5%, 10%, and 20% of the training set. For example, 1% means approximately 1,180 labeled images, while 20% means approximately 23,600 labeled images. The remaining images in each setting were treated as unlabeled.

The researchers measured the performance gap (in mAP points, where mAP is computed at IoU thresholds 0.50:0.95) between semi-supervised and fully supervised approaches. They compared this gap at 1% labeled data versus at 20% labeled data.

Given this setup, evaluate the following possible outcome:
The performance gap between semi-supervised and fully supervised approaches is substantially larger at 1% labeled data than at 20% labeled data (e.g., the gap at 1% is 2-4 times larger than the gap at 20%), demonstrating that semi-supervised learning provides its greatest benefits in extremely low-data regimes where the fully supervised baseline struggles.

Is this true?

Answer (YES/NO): NO